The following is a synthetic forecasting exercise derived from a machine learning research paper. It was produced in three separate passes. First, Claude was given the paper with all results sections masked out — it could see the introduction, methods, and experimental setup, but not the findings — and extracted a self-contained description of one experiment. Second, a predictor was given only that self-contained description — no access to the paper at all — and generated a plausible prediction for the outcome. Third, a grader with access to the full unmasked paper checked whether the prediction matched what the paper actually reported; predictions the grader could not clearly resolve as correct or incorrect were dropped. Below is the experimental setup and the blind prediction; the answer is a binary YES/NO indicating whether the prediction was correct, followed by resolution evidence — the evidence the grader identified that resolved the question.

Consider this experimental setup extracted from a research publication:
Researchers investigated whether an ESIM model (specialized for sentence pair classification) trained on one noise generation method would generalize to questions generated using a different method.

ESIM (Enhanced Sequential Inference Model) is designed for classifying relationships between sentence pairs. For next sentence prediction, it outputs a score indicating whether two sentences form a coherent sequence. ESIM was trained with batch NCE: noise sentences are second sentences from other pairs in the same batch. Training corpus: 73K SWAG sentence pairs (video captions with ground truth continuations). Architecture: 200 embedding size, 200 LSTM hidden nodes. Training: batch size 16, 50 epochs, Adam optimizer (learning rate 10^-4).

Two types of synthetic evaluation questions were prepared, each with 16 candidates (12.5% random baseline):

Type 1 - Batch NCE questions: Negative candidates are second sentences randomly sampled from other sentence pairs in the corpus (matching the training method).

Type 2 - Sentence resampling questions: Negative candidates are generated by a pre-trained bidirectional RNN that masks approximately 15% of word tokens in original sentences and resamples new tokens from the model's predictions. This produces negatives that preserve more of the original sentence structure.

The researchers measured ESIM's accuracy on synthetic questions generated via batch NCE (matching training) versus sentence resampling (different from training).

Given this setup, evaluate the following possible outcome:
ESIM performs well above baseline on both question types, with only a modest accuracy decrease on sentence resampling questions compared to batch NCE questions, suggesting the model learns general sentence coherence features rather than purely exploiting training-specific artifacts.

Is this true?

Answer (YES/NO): NO